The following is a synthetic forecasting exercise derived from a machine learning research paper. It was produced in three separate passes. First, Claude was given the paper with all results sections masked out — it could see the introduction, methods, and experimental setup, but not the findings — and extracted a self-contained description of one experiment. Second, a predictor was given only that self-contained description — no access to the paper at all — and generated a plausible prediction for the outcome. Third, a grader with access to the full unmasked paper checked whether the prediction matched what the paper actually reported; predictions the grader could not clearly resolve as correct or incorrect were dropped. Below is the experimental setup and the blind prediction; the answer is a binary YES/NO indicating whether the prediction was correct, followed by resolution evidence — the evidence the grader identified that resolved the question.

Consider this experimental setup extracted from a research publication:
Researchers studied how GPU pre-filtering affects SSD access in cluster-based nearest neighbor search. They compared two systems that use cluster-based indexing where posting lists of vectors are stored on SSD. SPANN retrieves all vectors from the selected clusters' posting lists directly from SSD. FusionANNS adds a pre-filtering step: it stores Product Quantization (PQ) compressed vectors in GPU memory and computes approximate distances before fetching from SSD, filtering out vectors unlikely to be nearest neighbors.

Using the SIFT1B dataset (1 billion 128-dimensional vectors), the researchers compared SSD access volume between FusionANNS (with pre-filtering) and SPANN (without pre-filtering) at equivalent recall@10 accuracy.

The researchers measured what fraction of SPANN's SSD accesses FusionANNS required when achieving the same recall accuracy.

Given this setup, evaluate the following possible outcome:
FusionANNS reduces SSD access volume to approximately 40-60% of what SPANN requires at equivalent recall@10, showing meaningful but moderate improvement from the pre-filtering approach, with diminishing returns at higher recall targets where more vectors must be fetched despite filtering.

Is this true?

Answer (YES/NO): NO